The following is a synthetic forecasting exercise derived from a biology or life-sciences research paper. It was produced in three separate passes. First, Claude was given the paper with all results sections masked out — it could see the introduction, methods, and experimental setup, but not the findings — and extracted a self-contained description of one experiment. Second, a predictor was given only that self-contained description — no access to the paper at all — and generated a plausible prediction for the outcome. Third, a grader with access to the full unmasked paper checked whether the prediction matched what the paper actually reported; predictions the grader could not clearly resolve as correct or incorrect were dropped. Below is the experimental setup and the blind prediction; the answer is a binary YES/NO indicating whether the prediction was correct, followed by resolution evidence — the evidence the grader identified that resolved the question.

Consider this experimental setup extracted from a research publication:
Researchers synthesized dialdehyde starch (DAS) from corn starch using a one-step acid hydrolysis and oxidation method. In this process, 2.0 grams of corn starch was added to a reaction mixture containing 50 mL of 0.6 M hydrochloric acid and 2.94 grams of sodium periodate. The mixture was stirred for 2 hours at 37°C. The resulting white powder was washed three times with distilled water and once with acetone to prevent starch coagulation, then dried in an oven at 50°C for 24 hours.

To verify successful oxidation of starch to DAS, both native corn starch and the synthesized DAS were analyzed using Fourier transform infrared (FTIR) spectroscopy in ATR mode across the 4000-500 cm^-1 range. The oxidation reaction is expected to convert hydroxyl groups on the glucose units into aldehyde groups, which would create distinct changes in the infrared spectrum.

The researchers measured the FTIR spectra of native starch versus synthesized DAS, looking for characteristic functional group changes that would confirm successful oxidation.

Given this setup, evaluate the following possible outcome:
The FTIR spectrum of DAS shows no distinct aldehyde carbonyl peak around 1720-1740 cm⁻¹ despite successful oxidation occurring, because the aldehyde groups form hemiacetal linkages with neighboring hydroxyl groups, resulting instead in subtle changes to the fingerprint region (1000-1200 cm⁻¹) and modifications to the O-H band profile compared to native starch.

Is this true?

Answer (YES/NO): NO